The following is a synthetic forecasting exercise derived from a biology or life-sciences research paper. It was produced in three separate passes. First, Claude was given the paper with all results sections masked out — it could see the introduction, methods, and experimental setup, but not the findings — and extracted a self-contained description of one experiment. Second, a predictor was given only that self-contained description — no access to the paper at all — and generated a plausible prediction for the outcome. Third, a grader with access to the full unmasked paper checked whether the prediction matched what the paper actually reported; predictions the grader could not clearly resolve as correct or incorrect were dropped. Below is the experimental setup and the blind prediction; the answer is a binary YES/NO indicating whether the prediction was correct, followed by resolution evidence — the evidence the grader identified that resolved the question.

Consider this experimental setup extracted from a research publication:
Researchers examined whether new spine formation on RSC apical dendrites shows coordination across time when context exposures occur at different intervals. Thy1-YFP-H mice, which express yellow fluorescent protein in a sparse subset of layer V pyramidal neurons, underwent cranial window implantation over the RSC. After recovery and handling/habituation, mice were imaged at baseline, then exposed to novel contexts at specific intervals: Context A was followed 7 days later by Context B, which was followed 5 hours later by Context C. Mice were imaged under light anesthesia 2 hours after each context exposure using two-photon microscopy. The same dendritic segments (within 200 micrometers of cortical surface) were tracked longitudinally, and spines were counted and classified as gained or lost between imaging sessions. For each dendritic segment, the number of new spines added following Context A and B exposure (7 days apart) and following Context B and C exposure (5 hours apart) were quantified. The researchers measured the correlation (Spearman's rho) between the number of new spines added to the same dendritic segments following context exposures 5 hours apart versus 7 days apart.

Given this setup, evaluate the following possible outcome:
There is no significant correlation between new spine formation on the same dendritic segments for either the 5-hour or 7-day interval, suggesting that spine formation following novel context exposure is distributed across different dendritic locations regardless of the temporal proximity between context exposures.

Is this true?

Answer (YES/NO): NO